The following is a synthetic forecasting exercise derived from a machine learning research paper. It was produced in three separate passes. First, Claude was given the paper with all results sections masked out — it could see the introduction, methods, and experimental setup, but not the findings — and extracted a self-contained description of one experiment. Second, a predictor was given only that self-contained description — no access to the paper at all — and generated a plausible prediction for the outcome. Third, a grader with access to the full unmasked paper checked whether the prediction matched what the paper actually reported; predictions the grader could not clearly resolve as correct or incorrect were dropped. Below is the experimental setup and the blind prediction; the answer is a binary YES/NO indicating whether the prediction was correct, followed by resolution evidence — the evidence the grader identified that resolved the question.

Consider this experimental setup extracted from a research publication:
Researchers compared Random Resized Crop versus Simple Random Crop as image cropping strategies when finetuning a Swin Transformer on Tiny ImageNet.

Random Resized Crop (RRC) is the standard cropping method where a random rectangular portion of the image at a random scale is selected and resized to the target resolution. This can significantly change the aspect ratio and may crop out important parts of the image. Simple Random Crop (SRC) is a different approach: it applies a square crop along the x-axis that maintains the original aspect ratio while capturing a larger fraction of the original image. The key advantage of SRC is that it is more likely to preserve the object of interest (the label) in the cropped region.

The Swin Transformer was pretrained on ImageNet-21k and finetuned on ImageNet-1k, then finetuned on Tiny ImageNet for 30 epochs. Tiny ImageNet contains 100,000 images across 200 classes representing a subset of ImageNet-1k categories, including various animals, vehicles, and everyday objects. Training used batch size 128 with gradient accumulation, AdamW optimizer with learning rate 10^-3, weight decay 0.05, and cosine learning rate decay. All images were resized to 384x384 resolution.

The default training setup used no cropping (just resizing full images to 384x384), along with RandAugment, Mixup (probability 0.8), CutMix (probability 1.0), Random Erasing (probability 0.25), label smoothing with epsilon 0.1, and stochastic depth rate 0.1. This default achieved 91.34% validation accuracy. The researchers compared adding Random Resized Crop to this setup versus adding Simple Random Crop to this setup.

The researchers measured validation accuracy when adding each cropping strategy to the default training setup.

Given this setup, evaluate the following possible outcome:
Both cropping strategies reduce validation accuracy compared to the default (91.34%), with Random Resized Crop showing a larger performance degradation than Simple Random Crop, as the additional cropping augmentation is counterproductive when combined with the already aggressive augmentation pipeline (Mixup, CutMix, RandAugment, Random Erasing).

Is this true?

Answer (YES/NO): YES